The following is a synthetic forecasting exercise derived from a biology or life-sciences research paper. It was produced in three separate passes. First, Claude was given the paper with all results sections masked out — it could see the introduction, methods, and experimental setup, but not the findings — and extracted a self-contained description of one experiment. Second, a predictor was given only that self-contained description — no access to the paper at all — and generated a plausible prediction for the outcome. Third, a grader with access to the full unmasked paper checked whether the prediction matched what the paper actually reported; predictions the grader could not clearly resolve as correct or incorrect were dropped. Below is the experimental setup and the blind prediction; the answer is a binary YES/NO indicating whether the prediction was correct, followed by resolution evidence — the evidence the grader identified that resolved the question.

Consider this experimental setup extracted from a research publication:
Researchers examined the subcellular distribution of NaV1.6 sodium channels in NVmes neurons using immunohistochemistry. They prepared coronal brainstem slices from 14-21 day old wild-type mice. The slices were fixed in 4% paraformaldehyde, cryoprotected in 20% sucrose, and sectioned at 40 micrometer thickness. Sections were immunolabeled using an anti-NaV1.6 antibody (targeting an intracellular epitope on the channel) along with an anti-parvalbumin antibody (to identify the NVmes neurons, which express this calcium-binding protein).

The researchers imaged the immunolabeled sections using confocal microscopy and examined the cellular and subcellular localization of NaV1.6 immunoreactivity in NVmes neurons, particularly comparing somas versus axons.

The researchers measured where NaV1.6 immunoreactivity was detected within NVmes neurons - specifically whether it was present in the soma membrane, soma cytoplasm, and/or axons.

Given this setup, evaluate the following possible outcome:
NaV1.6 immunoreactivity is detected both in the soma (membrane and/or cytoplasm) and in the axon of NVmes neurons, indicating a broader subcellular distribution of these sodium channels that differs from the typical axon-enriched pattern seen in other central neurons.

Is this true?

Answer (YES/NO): YES